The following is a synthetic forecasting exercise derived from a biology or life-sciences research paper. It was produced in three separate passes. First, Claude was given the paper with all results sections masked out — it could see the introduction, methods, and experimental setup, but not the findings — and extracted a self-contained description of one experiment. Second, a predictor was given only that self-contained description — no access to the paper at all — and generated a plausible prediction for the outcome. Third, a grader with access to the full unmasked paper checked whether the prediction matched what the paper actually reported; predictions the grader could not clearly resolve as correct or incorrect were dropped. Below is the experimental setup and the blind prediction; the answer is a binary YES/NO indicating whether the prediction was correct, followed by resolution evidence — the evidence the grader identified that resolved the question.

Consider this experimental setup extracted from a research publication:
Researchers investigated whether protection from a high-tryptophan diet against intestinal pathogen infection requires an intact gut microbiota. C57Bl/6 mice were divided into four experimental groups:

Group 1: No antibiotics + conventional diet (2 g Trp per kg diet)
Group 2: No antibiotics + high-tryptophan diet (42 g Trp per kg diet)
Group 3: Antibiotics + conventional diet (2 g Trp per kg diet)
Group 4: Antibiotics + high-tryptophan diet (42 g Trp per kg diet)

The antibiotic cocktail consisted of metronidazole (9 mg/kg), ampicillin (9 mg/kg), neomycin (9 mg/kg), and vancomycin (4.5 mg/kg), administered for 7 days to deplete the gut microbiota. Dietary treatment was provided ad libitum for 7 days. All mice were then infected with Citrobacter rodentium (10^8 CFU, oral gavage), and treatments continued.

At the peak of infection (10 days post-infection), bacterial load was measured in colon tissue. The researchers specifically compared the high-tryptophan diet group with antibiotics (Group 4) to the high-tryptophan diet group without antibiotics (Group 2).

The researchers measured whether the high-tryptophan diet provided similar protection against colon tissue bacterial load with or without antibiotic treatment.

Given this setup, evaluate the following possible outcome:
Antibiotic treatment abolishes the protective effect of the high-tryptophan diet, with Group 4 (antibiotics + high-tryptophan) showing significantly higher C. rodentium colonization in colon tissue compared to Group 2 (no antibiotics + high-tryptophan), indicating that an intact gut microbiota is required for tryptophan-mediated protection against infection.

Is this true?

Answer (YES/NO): YES